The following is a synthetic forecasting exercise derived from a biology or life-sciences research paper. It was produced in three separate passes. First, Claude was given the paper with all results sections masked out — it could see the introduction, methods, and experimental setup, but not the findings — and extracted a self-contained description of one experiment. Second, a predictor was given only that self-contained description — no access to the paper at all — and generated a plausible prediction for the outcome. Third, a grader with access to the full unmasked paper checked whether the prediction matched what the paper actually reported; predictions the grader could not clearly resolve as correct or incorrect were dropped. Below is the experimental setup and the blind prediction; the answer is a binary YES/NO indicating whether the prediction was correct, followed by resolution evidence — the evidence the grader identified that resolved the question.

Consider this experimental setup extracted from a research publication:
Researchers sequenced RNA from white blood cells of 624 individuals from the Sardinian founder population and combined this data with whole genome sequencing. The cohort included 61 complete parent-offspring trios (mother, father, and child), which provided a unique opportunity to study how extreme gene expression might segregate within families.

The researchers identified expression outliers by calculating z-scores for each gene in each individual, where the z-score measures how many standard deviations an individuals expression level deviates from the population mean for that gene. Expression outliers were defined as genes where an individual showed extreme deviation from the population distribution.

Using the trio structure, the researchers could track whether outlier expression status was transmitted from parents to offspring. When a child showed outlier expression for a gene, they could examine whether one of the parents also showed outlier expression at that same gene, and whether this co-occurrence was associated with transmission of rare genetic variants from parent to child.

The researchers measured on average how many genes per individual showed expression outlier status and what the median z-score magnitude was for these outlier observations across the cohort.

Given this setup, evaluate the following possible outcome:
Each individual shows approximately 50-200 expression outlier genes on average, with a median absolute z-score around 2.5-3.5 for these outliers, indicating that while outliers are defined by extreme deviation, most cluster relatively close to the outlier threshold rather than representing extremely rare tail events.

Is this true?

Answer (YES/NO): NO